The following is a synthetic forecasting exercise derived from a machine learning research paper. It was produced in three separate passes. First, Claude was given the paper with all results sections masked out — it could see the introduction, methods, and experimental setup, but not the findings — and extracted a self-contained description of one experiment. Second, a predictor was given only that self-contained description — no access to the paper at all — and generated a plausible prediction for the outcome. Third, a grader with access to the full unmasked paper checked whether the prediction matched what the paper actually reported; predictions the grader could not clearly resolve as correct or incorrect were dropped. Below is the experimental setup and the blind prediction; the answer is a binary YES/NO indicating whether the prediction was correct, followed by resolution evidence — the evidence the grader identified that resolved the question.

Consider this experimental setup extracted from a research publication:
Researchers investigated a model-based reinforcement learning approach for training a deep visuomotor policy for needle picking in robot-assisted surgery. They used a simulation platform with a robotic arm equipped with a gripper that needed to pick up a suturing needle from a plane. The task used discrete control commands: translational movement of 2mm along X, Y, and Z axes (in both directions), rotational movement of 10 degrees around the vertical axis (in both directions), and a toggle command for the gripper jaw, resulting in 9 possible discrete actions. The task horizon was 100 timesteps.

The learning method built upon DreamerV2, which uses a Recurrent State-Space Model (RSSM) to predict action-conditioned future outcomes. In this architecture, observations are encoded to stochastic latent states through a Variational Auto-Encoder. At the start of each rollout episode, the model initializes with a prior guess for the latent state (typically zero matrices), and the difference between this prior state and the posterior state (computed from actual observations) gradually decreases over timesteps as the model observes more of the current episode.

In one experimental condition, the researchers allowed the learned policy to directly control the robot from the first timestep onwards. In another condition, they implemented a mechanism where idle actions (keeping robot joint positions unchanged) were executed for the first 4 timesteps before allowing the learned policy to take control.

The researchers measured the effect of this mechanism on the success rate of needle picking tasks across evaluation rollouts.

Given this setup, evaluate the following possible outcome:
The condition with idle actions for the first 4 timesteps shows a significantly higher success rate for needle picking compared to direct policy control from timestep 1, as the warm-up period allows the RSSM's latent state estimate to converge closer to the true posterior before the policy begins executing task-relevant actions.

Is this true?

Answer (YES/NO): YES